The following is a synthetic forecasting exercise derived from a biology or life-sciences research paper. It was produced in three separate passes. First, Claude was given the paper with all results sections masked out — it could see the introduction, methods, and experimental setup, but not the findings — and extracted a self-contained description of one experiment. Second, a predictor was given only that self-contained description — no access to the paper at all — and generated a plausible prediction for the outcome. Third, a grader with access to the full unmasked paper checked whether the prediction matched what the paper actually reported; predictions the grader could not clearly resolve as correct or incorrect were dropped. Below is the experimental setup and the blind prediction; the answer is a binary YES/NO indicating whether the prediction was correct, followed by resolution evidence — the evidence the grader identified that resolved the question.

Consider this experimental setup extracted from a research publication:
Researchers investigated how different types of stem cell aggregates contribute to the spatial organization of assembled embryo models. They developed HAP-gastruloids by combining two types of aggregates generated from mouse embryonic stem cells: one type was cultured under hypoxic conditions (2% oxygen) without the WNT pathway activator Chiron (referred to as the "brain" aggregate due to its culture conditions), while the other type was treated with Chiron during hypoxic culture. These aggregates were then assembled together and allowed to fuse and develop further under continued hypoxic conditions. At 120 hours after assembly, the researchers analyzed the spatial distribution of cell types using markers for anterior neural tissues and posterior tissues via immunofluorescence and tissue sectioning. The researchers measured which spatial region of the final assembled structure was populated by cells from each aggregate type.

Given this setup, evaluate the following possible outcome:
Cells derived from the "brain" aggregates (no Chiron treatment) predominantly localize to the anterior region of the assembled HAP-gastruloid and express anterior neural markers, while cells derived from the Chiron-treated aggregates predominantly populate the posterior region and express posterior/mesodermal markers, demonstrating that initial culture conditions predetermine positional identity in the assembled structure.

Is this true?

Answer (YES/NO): YES